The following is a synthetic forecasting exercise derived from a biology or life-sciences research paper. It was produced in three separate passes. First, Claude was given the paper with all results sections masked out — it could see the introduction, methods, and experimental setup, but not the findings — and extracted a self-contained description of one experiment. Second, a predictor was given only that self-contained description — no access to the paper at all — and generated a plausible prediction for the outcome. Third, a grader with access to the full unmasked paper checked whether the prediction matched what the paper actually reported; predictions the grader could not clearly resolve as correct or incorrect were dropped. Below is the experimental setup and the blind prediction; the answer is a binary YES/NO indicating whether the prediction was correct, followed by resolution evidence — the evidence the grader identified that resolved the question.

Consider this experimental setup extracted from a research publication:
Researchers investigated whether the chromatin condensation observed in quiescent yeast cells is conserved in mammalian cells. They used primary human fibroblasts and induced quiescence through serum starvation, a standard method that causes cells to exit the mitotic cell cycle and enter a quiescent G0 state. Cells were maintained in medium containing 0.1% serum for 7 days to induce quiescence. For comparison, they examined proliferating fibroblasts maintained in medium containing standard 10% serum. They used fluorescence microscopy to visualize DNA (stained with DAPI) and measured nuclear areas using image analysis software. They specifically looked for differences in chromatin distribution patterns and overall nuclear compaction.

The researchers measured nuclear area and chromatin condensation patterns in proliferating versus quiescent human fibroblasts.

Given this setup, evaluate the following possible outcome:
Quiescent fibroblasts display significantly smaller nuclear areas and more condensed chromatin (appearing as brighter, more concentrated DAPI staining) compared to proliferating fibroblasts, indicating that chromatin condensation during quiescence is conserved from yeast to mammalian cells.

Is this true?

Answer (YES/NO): YES